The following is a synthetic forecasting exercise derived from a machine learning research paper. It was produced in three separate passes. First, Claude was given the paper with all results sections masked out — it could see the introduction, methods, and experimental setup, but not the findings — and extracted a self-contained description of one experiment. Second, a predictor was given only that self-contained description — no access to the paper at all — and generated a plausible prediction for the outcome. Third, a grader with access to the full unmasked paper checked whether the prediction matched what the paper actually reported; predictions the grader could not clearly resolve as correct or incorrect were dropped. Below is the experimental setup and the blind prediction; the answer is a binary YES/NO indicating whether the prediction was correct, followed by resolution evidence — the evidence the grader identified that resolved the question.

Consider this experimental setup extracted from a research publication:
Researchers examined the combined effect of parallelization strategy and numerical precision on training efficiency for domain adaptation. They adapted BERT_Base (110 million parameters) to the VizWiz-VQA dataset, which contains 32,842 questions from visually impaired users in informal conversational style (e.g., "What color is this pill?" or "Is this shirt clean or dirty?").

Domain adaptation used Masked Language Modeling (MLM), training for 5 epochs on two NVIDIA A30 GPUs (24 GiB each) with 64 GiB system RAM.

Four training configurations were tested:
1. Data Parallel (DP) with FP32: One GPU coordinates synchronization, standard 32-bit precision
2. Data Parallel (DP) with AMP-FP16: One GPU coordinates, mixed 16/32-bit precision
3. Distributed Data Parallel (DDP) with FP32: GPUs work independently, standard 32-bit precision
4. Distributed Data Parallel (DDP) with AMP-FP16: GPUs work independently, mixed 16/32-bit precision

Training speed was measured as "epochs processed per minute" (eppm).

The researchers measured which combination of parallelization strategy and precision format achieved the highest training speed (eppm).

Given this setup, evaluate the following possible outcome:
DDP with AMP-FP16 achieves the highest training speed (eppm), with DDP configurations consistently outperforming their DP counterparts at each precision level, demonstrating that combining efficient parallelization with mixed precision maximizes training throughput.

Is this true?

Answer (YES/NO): YES